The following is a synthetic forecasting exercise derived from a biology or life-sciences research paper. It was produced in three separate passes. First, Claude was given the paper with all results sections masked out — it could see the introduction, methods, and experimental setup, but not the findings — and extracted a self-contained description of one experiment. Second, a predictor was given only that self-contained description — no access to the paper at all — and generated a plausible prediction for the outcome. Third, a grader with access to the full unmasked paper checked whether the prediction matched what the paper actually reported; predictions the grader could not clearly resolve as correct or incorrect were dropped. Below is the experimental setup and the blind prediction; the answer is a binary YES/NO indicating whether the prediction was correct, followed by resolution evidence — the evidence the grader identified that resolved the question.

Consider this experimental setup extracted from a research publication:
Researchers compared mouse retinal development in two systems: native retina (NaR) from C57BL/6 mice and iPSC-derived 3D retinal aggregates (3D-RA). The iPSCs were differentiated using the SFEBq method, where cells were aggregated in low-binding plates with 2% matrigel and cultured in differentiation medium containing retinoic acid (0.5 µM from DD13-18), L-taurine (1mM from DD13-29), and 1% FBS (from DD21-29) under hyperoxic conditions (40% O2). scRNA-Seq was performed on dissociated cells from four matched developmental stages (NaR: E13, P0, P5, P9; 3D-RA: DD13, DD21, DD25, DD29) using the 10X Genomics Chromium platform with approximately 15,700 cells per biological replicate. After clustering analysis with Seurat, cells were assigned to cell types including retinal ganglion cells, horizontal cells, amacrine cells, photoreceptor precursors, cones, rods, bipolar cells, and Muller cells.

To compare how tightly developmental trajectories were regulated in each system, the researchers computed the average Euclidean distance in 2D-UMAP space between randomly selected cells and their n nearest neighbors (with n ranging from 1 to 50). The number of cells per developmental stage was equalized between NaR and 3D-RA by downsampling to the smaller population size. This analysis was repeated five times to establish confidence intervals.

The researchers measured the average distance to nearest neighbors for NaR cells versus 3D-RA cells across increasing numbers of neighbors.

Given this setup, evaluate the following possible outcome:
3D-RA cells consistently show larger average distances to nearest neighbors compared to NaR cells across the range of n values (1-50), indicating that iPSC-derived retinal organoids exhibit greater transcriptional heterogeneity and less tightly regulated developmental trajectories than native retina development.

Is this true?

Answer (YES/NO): YES